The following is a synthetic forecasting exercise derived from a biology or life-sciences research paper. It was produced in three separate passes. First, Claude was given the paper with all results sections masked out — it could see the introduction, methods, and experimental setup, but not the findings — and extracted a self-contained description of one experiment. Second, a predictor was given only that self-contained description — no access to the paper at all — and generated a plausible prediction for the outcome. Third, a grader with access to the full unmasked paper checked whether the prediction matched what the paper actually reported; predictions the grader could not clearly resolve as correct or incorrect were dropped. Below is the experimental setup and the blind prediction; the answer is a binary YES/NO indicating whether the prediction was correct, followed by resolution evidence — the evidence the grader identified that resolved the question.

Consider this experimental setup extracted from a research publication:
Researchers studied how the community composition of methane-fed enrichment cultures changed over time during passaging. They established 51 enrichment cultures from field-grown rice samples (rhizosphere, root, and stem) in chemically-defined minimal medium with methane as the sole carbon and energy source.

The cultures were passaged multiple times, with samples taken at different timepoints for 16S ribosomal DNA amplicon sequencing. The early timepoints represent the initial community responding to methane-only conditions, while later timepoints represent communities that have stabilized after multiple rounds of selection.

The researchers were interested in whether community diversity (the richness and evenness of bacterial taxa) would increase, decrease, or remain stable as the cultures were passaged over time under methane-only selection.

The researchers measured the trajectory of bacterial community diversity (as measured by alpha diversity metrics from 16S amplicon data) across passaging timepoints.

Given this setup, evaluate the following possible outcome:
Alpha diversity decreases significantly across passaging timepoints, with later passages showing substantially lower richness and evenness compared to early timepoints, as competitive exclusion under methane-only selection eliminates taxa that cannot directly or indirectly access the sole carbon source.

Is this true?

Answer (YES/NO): NO